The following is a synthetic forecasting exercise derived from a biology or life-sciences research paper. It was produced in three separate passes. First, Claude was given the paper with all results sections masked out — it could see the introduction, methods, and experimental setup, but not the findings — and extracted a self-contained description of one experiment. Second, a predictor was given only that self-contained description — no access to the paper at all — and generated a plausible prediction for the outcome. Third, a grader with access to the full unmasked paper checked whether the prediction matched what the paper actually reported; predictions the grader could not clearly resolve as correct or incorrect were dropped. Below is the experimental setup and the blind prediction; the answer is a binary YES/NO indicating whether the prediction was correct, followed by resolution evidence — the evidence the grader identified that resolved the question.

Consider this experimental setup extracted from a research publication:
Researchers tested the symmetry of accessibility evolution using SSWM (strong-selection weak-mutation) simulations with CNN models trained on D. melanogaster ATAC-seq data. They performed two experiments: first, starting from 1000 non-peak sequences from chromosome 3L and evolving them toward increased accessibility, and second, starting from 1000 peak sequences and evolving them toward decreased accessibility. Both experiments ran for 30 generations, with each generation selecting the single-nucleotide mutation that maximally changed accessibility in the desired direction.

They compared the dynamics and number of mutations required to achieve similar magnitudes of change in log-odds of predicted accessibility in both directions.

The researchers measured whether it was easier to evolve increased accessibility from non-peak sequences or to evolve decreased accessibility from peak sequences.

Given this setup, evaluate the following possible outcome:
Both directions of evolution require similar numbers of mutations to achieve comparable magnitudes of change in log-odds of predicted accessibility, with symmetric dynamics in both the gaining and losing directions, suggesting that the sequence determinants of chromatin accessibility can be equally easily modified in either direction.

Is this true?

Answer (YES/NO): YES